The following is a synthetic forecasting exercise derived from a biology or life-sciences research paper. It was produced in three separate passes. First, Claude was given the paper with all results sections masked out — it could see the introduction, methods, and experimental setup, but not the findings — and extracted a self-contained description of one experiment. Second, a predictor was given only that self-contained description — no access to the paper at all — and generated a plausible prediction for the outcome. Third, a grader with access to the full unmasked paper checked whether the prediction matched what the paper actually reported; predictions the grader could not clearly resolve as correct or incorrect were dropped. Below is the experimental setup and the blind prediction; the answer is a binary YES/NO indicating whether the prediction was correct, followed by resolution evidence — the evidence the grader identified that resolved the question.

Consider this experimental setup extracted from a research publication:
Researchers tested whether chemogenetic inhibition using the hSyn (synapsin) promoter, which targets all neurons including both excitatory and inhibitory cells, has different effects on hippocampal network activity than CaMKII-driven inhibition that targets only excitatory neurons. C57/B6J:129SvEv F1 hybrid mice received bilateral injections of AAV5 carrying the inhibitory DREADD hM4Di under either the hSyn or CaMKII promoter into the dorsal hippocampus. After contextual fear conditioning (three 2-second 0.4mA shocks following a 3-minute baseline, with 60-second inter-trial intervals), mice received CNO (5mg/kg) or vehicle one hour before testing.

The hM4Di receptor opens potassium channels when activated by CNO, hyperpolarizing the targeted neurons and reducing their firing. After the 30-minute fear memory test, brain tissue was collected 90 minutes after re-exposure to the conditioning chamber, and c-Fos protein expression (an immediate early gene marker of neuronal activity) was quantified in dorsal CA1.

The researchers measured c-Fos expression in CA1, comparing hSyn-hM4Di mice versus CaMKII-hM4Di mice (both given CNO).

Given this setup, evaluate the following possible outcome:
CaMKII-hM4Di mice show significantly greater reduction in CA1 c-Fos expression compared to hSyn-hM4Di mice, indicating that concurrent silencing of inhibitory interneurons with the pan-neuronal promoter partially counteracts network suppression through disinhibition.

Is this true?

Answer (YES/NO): NO